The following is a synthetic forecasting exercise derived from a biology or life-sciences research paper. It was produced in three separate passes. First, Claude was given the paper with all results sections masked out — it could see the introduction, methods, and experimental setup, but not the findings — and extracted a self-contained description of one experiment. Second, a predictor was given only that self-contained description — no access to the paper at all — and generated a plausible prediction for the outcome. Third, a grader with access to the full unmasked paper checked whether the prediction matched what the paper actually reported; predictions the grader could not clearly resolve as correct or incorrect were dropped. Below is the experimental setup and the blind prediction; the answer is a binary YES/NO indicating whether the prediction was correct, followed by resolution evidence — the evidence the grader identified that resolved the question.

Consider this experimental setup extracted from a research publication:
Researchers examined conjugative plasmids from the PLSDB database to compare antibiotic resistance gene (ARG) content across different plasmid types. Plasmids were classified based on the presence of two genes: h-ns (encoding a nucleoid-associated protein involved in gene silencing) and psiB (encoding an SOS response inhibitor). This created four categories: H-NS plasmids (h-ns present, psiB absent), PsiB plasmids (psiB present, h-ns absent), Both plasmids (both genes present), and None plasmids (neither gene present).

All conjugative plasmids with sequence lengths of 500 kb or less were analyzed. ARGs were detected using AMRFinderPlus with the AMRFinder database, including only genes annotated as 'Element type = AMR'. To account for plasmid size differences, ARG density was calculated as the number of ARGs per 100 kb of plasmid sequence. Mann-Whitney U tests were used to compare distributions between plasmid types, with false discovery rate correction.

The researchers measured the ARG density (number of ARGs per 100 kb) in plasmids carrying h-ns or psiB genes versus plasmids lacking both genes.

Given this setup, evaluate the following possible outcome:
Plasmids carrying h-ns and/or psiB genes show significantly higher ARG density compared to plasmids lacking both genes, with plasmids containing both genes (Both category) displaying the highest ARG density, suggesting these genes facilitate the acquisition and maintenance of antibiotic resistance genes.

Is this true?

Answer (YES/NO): NO